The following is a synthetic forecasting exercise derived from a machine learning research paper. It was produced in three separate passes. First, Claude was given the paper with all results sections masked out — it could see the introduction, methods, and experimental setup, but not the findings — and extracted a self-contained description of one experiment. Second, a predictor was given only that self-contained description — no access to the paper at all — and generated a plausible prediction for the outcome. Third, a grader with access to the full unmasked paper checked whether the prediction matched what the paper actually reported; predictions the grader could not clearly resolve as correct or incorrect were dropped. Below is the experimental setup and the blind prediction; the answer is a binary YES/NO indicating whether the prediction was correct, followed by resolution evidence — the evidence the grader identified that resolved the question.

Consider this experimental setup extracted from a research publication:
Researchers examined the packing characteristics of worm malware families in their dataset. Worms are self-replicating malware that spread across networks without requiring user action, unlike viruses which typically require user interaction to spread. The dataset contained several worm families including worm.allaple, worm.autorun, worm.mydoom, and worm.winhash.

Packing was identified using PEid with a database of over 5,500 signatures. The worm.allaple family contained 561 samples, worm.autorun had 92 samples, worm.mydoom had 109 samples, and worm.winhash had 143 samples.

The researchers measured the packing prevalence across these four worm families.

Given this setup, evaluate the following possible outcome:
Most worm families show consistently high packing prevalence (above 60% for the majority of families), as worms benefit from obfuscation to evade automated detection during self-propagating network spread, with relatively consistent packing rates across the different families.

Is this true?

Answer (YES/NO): NO